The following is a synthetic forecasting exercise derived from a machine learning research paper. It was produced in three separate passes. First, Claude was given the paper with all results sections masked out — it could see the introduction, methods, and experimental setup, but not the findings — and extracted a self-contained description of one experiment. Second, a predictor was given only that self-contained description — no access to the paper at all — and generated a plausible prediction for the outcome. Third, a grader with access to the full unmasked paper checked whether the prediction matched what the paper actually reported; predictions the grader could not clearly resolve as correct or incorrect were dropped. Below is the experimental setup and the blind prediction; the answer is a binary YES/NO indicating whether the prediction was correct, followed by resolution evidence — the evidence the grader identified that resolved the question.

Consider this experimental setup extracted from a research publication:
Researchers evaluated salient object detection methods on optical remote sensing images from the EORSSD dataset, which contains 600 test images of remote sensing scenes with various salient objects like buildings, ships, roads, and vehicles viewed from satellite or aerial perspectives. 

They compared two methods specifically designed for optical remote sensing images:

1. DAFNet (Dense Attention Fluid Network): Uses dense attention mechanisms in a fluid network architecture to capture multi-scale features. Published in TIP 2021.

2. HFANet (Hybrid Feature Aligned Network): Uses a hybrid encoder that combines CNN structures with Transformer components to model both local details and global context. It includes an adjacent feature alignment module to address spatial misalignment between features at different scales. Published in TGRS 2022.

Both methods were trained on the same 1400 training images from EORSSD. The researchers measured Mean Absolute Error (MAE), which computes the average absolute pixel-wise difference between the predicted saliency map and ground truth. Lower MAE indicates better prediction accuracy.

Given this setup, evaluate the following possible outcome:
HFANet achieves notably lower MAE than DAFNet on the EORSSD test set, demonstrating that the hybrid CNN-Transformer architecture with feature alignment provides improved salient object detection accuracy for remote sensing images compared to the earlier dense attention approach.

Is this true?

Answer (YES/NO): NO